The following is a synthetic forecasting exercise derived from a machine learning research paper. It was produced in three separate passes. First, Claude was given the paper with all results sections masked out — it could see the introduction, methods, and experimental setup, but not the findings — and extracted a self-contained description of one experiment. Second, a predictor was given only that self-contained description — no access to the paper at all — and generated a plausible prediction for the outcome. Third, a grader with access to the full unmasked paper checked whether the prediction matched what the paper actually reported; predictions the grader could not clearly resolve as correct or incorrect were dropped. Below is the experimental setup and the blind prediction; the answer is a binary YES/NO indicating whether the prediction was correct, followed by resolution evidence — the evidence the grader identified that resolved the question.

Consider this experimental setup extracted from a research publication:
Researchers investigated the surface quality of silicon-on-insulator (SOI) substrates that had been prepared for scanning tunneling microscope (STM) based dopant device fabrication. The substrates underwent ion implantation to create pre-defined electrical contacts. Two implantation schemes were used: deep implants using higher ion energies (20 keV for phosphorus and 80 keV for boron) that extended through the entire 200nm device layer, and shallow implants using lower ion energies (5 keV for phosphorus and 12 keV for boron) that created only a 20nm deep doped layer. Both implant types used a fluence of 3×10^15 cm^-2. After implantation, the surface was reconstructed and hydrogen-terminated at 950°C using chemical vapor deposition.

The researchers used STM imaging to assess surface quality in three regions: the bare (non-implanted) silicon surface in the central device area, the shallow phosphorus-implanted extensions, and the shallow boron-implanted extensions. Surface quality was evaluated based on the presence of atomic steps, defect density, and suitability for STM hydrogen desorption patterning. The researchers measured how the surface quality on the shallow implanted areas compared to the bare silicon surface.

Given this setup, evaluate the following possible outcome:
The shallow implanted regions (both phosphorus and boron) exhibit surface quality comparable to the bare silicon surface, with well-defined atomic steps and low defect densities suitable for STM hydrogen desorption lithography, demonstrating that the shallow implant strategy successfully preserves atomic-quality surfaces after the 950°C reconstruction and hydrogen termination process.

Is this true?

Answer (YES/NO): YES